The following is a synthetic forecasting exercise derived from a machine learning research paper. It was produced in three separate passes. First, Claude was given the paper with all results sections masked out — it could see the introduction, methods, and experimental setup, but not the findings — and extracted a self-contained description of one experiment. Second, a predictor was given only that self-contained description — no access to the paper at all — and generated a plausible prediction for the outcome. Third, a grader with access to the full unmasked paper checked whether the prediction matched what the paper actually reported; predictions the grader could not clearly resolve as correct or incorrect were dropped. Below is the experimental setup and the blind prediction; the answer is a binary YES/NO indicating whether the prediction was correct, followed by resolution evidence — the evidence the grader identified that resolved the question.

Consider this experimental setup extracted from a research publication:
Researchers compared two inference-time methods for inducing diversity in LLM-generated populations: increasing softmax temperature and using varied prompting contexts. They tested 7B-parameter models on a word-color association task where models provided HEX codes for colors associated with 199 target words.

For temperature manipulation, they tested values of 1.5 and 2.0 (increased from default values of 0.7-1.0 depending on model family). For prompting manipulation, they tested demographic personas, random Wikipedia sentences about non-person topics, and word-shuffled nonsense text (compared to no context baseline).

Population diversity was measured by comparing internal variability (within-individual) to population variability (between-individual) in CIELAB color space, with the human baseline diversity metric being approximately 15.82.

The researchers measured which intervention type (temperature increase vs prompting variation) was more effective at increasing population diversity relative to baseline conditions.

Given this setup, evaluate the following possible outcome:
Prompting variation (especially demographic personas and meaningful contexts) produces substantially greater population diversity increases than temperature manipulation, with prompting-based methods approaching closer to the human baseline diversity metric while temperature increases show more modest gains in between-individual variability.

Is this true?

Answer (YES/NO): YES